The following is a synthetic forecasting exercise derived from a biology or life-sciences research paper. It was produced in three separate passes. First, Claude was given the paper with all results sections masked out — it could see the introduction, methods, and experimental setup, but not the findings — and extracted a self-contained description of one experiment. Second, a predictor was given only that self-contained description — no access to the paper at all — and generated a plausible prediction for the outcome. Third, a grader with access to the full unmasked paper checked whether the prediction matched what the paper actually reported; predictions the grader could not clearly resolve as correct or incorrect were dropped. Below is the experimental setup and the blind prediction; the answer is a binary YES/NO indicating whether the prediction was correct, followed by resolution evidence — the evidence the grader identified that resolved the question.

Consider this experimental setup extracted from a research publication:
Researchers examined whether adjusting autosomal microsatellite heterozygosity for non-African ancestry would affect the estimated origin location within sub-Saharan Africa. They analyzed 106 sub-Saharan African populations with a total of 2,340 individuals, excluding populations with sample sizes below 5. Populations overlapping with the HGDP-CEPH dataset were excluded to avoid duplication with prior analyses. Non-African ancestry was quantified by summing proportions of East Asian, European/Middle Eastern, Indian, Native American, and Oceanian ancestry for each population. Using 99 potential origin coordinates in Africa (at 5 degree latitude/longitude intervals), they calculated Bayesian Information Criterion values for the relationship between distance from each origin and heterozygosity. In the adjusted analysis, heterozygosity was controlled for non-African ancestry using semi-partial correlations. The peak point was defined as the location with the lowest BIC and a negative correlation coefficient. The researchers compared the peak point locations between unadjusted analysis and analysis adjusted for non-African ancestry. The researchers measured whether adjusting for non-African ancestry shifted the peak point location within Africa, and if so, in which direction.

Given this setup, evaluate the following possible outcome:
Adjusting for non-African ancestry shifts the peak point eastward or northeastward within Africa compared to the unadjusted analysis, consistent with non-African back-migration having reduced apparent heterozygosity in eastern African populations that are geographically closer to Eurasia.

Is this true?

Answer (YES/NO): NO